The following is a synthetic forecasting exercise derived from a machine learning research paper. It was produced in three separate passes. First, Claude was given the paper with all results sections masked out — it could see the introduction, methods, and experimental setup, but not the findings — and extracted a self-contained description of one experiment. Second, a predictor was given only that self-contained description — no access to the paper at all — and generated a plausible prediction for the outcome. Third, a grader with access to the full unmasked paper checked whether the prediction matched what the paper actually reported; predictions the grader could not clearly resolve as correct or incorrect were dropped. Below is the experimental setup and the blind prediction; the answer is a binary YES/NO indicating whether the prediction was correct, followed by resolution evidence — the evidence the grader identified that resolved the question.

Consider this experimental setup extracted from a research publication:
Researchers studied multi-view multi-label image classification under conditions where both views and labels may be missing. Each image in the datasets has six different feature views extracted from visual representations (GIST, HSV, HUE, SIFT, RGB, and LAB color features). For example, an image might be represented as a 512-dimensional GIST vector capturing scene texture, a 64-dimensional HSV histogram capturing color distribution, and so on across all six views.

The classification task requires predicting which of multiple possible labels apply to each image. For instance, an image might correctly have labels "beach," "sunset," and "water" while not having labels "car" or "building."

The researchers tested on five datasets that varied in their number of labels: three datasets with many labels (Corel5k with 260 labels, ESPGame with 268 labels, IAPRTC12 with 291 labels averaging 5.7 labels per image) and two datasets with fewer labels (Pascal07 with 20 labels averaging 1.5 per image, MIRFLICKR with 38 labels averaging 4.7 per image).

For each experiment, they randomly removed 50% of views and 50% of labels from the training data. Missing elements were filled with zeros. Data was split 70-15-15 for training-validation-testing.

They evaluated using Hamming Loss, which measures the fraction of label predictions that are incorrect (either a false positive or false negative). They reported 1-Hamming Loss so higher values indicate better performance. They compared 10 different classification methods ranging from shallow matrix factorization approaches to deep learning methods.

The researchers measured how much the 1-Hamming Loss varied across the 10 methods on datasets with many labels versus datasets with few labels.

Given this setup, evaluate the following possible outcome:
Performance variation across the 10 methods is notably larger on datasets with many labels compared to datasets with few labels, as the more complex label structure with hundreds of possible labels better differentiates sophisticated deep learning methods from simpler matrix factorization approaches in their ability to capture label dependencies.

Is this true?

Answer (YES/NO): NO